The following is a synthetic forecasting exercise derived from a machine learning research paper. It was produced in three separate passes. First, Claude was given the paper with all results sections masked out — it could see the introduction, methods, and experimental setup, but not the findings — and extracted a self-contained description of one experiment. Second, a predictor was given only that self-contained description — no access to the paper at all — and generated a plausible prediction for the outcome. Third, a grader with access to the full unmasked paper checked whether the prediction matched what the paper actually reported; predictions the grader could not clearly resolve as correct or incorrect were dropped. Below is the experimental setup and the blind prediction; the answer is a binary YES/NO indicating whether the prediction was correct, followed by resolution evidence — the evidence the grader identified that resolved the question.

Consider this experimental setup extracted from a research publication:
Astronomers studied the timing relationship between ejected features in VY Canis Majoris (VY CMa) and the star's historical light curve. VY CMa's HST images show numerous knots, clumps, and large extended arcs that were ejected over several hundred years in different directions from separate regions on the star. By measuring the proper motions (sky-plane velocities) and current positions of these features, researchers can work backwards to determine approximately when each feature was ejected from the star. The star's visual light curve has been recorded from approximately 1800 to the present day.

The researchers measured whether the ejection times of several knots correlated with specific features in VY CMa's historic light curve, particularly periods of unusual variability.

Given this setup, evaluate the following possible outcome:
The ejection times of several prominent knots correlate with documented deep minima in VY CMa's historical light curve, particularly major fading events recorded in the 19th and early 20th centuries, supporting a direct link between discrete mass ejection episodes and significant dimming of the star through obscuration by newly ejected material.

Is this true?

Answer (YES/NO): YES